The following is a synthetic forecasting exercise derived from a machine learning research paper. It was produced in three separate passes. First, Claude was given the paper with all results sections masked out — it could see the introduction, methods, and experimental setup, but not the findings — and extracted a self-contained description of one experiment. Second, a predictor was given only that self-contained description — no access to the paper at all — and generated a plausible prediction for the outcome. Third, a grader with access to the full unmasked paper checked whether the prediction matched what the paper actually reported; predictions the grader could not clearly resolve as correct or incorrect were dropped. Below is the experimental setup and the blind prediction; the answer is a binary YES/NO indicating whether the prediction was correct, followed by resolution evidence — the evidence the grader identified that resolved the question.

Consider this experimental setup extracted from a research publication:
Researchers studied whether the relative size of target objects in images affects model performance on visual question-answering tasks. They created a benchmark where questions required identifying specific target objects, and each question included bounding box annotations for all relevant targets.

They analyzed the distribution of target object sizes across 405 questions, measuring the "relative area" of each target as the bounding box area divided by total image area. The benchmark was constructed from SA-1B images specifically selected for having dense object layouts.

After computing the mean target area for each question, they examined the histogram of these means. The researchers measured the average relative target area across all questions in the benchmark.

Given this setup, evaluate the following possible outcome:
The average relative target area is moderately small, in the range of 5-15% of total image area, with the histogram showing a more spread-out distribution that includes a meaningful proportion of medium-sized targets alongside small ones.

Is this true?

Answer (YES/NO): NO